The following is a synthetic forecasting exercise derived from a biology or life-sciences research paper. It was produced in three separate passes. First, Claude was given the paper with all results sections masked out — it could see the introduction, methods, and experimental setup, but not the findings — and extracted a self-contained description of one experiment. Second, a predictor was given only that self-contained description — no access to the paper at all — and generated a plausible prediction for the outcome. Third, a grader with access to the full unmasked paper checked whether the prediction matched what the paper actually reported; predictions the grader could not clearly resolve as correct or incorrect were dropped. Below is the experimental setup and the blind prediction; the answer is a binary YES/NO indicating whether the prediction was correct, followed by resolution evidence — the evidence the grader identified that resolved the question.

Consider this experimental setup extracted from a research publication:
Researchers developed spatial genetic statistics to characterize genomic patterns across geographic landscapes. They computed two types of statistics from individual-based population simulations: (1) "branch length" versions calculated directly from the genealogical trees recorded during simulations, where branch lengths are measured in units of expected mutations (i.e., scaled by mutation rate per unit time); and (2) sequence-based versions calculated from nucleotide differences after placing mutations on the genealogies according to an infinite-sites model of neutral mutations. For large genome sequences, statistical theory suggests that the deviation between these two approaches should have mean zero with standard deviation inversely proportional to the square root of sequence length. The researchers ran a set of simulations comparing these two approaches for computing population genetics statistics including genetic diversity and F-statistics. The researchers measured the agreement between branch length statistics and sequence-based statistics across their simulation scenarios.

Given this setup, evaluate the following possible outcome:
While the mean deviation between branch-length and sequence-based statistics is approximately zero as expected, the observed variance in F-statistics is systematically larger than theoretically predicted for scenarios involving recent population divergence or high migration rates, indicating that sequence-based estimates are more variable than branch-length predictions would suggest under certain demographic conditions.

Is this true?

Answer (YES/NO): NO